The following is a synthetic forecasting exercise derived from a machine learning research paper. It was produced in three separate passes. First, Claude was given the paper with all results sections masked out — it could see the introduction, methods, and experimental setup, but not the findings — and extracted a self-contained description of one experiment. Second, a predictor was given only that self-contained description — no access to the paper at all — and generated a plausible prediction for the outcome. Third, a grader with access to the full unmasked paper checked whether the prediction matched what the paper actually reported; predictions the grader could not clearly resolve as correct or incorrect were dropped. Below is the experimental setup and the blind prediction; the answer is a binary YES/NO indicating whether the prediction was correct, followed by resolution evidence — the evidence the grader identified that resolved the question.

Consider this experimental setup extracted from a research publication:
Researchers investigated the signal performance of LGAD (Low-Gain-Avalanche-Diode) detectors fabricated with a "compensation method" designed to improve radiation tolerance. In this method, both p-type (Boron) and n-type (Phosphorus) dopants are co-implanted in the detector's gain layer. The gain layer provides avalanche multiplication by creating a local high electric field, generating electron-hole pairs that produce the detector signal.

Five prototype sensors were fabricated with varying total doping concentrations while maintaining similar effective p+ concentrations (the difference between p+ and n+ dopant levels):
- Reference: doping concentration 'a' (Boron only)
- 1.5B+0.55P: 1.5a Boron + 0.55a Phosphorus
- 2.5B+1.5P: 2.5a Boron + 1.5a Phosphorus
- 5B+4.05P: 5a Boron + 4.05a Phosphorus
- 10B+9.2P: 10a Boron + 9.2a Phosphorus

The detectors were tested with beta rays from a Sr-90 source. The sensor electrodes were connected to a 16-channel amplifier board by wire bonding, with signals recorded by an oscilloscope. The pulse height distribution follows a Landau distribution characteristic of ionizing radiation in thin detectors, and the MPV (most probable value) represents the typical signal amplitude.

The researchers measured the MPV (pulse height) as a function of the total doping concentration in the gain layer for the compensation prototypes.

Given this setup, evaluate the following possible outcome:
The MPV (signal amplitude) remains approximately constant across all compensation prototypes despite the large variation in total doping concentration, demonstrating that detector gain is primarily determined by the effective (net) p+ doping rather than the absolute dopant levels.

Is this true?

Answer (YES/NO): NO